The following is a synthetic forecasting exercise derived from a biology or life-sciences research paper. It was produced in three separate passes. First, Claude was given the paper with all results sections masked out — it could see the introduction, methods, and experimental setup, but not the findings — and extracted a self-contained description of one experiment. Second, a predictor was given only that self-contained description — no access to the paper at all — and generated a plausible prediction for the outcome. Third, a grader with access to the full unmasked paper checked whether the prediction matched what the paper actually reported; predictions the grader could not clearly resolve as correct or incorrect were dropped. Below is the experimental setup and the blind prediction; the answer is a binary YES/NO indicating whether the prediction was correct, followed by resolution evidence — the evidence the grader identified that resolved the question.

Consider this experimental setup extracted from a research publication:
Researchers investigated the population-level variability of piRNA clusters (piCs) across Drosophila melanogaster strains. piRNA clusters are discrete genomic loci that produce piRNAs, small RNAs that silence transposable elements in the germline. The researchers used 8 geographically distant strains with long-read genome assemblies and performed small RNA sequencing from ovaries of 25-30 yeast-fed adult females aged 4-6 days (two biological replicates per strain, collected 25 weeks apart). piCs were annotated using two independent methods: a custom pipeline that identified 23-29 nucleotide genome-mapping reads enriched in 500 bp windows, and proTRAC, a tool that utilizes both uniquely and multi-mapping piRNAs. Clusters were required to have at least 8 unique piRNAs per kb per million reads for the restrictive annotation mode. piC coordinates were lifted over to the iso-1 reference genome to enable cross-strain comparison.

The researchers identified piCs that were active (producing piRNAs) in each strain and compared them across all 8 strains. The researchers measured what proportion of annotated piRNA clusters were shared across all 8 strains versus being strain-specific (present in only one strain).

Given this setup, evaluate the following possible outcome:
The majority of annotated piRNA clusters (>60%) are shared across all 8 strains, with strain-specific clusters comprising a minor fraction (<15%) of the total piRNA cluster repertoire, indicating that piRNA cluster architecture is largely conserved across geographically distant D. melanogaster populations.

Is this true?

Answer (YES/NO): NO